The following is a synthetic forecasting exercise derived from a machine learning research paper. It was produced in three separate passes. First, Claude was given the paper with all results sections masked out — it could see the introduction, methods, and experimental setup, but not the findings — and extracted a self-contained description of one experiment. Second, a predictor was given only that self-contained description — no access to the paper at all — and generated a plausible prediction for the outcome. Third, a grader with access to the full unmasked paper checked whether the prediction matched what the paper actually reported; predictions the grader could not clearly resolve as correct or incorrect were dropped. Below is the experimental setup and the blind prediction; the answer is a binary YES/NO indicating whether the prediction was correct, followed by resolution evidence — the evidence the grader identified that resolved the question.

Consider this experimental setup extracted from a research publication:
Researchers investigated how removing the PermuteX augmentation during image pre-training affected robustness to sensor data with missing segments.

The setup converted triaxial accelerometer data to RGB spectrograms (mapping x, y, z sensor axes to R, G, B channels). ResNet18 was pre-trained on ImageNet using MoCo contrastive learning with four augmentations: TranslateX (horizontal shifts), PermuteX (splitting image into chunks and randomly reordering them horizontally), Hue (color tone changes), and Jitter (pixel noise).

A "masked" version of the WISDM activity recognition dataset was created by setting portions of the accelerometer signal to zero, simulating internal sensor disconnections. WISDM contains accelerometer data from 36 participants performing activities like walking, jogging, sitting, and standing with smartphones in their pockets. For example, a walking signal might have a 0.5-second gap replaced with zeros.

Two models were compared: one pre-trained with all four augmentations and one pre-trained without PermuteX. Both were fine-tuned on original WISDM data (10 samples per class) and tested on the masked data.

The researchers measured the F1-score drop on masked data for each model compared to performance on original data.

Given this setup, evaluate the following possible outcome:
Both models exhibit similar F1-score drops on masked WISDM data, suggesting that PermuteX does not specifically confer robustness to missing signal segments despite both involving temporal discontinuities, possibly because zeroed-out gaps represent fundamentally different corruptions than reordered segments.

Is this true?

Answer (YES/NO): NO